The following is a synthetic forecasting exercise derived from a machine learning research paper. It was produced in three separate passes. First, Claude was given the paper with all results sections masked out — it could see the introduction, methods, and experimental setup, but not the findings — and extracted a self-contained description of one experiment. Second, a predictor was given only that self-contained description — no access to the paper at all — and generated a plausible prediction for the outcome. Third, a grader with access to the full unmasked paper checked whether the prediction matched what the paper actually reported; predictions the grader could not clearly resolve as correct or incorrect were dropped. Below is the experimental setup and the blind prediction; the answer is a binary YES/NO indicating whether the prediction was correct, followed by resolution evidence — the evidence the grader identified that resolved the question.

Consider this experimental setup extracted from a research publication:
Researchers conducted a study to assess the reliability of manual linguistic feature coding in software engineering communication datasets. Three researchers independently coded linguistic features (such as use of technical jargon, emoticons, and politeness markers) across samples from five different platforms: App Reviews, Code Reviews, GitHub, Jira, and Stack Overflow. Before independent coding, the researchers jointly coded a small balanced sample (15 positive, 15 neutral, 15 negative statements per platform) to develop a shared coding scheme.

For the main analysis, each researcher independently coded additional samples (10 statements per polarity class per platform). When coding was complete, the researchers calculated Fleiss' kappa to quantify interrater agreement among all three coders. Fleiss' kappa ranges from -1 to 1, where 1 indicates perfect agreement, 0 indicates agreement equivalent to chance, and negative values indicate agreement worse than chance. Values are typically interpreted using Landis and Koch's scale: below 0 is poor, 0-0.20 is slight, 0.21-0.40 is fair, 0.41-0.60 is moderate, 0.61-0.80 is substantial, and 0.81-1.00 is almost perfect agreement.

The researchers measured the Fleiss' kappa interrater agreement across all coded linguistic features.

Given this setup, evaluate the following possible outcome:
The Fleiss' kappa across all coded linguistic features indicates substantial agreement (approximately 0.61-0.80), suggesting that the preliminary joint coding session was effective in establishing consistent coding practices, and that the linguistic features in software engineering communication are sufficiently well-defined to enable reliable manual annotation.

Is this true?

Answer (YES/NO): NO